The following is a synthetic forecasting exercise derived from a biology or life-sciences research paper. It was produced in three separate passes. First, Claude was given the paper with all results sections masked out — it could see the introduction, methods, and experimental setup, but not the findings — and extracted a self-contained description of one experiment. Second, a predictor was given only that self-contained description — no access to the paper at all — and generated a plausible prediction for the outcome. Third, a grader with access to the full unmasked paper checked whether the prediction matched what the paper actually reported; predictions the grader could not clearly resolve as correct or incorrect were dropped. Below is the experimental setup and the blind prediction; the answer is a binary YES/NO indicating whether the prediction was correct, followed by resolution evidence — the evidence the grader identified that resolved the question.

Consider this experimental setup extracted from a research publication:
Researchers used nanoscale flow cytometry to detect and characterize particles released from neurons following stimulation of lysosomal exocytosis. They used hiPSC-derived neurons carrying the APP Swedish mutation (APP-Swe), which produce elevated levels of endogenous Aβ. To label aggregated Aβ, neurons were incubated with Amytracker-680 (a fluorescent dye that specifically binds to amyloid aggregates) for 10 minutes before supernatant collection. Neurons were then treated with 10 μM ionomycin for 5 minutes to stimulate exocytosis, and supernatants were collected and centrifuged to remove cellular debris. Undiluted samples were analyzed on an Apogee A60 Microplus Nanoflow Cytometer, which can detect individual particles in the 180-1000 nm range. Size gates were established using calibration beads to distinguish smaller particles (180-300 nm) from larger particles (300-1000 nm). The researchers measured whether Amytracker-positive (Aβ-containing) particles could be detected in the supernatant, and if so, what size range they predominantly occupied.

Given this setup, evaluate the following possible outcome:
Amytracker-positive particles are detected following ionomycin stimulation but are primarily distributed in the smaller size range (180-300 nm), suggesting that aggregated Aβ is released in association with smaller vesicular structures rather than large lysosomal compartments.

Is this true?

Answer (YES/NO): NO